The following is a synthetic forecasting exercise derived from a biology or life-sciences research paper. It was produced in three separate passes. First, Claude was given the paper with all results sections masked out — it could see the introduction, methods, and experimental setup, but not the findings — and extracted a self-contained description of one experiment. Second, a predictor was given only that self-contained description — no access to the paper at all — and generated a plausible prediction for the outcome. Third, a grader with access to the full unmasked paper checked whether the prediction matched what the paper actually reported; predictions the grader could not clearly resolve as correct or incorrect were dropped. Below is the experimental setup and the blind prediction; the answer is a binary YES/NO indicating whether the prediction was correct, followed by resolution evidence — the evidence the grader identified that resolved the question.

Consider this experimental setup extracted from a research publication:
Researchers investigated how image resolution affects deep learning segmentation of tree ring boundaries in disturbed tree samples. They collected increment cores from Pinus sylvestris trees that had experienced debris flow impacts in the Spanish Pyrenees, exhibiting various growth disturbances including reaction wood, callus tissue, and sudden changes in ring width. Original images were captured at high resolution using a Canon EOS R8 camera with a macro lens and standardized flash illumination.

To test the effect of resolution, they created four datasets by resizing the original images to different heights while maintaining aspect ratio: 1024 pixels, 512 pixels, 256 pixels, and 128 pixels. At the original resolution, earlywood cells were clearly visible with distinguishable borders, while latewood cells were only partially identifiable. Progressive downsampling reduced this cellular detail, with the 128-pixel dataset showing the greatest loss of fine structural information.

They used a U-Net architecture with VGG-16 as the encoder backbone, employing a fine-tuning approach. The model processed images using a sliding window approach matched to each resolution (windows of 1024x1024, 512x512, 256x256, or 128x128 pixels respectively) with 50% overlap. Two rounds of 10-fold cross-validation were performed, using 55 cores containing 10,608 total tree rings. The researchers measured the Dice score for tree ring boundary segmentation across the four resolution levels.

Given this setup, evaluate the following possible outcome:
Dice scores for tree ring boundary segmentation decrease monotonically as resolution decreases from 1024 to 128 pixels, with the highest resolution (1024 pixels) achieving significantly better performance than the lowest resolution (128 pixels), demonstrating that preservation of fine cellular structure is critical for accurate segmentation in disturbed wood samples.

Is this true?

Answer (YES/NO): NO